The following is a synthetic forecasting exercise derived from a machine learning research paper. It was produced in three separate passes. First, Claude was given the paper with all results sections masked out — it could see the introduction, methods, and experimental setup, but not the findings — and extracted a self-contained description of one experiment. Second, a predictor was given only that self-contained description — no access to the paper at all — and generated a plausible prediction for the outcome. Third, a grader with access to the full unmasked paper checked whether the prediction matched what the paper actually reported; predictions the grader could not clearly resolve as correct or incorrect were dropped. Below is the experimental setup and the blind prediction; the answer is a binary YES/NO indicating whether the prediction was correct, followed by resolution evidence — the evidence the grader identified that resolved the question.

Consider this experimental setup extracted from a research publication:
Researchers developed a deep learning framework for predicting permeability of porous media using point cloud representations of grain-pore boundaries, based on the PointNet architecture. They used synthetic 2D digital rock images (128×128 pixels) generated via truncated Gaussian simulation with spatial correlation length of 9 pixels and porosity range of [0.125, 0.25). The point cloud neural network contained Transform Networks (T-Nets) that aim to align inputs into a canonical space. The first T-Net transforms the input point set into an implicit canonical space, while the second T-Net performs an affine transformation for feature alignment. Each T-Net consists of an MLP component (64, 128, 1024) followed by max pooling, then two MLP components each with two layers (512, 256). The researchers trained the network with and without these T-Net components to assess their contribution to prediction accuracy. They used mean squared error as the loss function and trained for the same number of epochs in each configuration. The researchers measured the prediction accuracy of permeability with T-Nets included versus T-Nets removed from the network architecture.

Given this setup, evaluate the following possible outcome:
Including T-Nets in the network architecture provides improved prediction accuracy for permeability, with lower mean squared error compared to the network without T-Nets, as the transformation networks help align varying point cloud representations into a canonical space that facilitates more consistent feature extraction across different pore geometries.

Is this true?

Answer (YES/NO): YES